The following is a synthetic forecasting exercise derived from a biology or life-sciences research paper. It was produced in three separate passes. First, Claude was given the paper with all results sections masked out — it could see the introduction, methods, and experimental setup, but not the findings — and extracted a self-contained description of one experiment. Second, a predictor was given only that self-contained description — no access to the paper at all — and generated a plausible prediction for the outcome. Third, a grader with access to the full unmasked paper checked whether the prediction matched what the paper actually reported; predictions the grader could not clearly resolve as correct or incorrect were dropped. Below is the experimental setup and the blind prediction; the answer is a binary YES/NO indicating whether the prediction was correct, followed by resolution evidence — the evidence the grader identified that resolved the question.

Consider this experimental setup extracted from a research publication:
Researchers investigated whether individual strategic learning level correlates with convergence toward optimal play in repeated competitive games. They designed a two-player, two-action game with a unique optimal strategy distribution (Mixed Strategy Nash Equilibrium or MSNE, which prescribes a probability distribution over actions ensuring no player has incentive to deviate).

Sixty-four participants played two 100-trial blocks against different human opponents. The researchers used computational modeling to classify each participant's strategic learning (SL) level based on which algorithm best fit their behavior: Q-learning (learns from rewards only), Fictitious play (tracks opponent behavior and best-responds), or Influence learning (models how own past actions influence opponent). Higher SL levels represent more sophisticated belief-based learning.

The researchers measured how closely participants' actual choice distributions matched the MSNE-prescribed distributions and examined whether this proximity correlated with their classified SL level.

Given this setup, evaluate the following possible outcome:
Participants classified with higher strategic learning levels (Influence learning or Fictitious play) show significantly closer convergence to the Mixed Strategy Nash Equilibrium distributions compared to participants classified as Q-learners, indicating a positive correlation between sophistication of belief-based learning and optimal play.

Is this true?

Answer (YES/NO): NO